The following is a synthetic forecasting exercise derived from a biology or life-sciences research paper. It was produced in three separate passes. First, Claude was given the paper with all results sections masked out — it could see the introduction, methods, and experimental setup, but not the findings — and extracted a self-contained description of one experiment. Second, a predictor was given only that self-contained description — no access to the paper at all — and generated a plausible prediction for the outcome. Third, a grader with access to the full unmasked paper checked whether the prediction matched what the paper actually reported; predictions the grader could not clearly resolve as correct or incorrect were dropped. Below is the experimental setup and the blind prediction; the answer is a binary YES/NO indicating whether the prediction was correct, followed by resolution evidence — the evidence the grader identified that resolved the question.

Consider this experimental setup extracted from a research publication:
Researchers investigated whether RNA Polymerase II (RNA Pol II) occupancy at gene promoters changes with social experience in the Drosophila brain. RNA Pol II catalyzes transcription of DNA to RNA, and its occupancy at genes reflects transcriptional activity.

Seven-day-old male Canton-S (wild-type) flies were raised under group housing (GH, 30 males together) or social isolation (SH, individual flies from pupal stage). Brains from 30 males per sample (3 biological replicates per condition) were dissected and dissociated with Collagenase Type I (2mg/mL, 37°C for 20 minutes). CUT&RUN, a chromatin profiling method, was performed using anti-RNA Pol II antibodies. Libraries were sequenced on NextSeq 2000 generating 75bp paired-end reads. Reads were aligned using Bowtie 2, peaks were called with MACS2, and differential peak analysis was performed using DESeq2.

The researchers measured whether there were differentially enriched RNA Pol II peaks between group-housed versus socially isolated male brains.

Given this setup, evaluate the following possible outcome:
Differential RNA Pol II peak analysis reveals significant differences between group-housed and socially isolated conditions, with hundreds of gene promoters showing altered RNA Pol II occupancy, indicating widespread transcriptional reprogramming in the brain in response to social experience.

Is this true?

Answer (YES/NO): NO